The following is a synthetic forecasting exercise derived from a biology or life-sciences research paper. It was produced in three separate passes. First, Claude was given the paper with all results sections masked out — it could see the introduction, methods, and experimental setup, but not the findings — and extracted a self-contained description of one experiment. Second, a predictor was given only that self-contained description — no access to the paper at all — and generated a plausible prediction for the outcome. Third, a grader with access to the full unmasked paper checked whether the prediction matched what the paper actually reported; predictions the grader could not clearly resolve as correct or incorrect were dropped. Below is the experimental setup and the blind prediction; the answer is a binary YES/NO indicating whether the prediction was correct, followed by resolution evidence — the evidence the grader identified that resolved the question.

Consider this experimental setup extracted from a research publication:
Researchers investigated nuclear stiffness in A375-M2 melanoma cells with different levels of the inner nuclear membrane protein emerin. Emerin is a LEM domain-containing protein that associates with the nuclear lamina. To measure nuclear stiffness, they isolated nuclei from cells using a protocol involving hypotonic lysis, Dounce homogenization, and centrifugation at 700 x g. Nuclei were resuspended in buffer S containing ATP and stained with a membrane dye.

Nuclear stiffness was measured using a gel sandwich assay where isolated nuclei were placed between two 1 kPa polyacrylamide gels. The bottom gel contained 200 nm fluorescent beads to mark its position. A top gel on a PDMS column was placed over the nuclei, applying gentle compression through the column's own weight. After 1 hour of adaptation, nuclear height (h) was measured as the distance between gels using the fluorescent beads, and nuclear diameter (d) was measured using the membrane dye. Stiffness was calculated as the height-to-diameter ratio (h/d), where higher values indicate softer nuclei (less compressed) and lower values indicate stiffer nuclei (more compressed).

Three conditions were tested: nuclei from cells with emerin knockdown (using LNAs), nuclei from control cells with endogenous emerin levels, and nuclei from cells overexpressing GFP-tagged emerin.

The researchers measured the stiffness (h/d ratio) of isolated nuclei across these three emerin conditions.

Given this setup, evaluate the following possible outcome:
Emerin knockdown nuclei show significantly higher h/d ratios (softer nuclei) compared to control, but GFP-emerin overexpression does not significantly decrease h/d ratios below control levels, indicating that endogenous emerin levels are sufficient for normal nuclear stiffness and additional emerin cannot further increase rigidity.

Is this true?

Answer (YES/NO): NO